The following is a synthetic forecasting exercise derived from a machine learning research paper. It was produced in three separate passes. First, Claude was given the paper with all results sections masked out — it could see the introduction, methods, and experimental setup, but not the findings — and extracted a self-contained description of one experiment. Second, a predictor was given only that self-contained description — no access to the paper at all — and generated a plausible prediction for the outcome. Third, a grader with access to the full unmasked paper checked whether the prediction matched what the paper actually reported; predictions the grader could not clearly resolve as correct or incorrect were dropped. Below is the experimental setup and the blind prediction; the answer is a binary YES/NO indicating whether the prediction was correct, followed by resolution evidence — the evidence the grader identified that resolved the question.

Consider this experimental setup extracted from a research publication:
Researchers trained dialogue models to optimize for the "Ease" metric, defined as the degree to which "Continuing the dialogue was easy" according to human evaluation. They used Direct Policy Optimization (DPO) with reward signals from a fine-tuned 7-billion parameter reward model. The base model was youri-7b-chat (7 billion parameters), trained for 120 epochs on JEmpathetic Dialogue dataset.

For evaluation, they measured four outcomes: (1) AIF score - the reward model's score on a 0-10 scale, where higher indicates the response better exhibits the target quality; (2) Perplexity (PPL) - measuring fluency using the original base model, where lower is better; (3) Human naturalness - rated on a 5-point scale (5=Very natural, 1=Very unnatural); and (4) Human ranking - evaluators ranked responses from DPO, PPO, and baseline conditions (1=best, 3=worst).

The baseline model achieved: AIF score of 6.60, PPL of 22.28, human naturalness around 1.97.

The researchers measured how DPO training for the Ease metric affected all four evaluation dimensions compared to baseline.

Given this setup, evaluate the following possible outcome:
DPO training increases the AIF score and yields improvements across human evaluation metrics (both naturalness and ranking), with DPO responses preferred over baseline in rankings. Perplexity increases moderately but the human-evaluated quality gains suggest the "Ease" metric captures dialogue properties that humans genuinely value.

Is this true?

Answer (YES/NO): NO